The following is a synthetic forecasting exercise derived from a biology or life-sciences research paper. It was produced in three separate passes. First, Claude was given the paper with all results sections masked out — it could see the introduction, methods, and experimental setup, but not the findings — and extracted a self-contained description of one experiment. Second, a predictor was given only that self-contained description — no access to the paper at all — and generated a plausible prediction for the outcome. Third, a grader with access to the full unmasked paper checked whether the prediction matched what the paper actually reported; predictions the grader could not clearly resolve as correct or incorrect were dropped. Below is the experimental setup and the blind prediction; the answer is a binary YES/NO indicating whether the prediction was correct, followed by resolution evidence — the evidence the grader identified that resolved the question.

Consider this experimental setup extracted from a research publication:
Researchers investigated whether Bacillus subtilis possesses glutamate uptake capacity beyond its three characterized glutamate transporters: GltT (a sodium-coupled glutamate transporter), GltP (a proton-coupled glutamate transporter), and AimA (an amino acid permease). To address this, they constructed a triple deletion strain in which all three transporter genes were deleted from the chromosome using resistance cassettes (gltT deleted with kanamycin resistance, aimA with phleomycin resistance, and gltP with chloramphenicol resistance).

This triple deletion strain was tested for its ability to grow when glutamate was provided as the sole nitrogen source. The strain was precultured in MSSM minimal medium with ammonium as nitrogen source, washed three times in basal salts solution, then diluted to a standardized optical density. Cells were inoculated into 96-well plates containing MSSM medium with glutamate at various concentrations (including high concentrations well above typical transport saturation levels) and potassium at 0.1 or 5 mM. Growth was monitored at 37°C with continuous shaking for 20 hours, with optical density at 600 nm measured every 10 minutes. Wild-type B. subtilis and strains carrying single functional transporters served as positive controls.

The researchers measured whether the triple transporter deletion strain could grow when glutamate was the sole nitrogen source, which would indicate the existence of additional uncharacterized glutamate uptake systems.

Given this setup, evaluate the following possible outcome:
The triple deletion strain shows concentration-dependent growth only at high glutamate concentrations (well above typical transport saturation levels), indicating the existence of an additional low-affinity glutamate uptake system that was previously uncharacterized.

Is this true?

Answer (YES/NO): YES